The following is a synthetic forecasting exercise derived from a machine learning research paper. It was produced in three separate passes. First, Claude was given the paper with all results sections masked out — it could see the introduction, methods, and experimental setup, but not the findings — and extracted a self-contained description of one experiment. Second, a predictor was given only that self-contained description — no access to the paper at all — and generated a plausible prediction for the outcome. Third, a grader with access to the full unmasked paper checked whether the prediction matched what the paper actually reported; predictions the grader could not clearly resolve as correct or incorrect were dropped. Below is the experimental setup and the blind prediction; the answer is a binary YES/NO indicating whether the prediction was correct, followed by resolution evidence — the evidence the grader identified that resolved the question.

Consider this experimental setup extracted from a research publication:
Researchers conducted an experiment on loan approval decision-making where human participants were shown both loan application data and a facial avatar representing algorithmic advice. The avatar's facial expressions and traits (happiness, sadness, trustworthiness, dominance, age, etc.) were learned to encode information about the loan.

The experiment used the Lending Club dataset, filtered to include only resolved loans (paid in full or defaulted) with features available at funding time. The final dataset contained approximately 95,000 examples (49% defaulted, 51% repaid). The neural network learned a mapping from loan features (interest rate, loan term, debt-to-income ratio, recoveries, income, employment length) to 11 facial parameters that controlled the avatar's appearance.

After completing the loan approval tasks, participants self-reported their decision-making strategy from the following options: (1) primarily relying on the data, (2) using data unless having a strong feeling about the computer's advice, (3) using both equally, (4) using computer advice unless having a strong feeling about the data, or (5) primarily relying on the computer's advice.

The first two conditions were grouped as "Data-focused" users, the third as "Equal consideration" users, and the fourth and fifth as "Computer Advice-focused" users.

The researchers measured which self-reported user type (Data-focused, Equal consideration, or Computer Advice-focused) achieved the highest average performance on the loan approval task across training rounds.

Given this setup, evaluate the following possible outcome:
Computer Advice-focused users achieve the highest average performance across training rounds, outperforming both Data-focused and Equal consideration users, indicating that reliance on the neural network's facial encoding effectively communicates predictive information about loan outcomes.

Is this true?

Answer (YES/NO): NO